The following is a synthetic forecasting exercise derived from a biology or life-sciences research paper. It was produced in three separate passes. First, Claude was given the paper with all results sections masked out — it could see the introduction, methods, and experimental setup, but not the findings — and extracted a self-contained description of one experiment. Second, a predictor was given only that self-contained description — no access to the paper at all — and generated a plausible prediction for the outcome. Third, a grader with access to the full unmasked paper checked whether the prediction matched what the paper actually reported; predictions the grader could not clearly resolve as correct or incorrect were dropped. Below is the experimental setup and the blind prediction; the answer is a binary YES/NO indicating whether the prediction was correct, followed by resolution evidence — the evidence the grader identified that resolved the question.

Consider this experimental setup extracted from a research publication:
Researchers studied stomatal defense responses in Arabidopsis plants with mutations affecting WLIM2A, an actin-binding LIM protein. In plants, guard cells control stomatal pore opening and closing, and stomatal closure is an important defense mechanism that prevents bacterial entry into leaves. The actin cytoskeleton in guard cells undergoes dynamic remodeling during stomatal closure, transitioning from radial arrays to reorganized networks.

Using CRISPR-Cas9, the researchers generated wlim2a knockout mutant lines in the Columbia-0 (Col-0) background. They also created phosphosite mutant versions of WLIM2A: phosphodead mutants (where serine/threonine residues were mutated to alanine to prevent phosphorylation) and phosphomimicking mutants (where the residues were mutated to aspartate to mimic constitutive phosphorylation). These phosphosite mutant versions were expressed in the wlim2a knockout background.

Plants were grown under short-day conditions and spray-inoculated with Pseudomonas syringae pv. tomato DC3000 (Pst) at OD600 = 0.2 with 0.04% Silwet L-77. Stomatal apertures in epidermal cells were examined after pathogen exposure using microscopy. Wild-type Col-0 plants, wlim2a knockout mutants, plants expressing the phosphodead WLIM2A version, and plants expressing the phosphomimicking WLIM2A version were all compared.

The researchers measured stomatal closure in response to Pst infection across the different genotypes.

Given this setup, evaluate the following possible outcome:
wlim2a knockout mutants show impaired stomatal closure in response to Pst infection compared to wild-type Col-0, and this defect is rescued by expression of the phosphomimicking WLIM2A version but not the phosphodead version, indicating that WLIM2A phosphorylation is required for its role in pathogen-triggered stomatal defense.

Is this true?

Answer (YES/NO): YES